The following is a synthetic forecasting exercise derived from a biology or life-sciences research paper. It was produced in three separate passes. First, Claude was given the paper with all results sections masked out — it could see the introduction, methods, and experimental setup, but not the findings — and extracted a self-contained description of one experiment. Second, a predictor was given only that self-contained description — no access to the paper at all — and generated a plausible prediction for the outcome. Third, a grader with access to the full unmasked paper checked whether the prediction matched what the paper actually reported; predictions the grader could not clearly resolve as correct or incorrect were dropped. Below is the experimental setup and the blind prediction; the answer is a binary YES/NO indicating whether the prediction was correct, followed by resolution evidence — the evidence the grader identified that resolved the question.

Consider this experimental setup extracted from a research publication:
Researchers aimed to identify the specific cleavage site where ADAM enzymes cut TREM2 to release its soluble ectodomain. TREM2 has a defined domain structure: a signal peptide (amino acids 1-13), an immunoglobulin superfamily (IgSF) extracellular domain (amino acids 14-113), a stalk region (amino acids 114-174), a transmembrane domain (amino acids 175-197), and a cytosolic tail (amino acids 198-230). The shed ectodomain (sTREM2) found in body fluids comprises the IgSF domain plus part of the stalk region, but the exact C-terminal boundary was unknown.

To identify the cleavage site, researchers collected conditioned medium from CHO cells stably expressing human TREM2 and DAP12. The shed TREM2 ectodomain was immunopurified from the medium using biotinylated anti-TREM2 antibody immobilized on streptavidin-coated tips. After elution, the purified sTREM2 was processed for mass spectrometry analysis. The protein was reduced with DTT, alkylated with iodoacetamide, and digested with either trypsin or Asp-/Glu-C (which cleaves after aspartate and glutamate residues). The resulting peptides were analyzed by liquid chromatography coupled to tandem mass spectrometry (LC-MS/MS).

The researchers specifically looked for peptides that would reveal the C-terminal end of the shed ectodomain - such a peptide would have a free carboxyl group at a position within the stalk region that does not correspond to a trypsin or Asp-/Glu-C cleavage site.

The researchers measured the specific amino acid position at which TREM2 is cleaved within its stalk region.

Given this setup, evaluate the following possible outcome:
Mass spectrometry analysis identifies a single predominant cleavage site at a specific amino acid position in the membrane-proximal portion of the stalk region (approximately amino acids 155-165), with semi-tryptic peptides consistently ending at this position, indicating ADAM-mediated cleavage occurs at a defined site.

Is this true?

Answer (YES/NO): YES